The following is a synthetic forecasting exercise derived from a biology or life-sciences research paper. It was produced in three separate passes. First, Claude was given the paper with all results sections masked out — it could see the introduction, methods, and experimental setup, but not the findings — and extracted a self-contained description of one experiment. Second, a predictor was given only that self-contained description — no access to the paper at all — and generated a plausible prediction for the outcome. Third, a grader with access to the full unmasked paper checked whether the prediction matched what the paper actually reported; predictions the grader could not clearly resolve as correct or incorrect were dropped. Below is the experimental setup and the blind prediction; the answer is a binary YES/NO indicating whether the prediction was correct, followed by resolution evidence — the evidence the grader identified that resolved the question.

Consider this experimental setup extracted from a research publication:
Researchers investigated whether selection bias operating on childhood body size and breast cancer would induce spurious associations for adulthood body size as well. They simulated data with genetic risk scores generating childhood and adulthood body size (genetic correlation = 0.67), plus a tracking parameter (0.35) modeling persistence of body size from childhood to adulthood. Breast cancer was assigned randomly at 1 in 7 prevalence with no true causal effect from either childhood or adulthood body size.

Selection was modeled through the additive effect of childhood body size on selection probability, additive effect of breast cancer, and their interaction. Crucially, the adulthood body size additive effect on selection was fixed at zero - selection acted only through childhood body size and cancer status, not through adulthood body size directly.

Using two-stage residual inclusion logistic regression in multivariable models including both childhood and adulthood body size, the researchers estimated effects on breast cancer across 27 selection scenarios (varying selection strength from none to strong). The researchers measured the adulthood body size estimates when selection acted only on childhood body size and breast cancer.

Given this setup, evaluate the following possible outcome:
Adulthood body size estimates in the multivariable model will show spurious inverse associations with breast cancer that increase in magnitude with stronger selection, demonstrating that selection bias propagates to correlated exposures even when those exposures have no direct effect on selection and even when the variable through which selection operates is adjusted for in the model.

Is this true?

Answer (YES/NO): NO